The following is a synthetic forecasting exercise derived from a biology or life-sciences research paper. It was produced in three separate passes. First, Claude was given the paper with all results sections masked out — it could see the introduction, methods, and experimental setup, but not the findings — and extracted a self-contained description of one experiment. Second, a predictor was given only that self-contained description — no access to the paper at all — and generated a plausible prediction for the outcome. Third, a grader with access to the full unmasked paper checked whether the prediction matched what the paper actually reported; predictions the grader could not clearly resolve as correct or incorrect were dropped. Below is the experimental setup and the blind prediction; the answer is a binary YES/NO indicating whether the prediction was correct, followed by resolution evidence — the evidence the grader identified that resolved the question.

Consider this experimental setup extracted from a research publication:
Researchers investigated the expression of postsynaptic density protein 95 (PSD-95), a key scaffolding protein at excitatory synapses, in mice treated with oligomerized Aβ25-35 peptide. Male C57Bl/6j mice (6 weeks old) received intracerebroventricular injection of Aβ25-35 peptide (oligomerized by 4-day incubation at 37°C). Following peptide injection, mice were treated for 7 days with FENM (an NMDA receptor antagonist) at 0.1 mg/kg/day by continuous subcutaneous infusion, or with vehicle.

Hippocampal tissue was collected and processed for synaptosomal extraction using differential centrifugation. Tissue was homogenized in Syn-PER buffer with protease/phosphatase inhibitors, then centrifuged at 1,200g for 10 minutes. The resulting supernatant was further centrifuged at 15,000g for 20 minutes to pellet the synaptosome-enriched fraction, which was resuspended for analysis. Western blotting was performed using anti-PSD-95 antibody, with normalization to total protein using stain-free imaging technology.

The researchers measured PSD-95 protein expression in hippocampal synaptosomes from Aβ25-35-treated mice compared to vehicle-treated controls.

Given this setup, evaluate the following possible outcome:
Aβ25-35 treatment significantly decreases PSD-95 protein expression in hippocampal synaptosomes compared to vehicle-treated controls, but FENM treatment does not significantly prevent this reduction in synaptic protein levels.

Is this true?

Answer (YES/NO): NO